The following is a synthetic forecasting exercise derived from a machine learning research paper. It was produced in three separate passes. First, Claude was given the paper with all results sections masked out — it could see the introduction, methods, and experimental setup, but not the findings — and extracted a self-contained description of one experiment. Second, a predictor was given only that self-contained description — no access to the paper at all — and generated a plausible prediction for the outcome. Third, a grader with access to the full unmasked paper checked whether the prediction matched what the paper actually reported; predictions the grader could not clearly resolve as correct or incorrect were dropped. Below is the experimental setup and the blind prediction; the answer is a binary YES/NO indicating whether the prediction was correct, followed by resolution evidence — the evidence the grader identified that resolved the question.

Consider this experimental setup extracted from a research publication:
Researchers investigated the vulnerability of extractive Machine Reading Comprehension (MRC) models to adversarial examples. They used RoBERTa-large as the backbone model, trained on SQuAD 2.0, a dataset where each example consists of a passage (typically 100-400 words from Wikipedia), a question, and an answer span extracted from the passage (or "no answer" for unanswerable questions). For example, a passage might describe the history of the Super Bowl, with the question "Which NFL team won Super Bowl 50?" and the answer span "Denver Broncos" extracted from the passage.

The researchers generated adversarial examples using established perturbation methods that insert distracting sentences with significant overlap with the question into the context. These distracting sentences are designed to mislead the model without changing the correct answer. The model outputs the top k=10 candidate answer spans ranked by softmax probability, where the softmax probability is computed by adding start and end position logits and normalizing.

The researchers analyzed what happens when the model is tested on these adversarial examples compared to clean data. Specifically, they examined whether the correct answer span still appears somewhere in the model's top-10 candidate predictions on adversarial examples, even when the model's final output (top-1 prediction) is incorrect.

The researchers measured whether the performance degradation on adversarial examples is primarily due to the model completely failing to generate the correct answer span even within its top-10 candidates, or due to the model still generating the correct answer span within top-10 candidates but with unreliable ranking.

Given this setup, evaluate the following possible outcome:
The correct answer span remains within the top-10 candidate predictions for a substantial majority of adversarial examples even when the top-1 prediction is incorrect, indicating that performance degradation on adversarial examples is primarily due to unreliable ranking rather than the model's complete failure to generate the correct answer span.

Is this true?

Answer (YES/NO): YES